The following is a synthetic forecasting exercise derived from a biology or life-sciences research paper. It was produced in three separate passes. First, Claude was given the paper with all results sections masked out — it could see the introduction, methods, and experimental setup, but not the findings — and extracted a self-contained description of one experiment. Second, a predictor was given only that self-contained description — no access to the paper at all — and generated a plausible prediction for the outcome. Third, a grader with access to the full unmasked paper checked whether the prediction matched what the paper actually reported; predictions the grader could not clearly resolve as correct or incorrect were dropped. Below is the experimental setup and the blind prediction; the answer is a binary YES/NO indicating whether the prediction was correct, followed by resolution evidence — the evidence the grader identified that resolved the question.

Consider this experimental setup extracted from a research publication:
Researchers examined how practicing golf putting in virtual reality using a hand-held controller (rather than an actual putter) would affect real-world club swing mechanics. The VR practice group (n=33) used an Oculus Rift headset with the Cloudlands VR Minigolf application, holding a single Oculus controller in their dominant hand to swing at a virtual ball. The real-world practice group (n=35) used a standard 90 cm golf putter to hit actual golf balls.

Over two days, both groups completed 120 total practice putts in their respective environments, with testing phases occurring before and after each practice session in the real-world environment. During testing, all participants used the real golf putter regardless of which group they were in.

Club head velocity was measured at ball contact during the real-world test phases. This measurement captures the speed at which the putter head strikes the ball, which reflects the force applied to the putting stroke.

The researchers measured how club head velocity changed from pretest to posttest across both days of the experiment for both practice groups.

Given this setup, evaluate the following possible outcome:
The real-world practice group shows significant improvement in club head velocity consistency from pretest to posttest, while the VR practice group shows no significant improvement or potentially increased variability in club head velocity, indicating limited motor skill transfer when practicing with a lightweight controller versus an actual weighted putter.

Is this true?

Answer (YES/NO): NO